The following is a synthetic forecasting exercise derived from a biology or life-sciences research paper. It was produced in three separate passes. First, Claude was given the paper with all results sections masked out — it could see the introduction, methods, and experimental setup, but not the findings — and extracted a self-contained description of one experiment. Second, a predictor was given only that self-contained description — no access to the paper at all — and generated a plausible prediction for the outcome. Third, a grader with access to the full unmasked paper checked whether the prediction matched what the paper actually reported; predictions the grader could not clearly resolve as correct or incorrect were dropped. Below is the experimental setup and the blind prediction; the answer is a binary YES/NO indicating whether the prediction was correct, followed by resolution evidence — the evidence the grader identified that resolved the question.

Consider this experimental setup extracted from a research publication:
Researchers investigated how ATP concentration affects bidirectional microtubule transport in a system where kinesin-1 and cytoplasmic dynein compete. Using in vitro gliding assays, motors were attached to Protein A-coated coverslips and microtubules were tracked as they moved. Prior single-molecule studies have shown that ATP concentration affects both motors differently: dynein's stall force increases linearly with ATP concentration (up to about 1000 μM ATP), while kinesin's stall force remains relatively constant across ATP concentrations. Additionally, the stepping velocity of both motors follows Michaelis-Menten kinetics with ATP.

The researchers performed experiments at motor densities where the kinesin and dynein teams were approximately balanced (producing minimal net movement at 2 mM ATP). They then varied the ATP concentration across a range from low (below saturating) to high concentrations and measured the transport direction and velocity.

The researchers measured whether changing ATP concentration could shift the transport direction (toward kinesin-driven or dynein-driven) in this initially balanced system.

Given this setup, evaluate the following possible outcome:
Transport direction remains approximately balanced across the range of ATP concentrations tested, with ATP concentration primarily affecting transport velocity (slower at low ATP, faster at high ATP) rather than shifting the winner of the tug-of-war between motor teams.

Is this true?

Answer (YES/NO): YES